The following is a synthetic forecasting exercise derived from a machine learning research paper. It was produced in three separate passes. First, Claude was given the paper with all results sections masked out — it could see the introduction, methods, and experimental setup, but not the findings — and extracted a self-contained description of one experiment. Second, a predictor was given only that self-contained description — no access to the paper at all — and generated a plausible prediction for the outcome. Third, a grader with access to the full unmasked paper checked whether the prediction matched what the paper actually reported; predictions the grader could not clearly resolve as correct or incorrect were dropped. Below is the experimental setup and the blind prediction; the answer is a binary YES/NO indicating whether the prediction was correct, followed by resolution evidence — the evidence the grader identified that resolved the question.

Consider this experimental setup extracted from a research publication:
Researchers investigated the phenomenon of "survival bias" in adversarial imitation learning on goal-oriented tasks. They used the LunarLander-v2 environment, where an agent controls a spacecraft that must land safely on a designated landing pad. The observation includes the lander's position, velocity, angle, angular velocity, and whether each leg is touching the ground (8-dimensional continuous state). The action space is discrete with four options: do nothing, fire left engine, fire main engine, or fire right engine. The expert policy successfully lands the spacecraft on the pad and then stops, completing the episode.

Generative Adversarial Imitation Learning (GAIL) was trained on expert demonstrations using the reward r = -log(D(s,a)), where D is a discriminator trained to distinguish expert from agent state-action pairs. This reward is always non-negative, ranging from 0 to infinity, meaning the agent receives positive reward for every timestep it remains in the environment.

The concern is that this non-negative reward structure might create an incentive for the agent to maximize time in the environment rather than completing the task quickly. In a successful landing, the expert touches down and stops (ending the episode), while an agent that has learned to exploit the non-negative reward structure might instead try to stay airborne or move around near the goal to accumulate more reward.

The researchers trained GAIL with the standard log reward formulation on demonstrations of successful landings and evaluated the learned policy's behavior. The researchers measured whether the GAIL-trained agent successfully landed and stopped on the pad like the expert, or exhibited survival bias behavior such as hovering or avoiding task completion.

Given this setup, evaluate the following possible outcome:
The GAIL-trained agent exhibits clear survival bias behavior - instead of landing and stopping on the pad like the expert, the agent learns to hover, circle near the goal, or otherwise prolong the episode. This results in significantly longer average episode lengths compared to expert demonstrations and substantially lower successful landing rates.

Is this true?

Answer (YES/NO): NO